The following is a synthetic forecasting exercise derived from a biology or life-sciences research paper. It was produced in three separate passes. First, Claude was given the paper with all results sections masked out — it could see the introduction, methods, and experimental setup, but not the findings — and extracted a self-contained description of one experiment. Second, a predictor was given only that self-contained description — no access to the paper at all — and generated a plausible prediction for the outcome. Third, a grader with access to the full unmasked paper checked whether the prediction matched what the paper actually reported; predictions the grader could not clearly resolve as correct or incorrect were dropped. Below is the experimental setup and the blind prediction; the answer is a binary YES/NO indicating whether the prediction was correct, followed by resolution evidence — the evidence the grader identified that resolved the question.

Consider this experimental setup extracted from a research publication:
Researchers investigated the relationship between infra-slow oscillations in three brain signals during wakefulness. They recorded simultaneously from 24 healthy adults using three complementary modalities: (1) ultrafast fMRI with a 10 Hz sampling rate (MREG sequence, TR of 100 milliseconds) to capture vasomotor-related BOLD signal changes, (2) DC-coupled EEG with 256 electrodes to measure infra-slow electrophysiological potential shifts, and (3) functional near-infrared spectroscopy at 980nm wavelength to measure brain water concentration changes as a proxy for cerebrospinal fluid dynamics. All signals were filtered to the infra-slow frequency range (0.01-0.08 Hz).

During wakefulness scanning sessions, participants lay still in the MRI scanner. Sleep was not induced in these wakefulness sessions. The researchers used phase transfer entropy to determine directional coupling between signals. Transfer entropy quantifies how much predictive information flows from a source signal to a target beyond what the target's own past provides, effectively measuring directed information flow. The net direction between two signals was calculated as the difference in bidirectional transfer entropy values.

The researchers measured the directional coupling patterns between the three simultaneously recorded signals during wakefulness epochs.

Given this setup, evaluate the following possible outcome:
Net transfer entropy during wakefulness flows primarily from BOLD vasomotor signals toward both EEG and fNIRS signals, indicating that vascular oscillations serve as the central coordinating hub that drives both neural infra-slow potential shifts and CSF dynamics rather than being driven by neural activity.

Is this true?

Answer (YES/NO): NO